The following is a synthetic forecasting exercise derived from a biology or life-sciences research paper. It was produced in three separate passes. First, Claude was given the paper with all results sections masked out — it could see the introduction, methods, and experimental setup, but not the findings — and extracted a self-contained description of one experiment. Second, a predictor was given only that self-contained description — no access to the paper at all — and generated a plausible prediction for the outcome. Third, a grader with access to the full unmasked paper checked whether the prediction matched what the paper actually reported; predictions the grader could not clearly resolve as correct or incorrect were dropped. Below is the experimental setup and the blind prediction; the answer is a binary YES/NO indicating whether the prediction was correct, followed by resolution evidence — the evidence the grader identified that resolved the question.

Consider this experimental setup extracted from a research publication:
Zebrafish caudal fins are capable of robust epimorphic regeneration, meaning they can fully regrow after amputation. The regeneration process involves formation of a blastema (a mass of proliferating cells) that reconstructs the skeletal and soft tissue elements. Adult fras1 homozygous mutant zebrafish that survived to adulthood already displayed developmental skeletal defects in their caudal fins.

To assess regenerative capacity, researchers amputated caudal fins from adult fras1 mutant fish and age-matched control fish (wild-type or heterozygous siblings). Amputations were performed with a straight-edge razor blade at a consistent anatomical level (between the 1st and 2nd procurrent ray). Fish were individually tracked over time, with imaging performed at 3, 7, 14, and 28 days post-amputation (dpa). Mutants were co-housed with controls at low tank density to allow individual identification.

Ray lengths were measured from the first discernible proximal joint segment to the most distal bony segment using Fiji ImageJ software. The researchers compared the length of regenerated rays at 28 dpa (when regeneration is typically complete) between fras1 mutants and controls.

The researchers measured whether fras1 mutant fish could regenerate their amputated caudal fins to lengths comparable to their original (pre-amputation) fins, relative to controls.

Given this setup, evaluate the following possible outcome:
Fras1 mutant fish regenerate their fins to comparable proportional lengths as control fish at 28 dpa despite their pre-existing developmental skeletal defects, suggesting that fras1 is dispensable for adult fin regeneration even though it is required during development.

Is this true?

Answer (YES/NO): YES